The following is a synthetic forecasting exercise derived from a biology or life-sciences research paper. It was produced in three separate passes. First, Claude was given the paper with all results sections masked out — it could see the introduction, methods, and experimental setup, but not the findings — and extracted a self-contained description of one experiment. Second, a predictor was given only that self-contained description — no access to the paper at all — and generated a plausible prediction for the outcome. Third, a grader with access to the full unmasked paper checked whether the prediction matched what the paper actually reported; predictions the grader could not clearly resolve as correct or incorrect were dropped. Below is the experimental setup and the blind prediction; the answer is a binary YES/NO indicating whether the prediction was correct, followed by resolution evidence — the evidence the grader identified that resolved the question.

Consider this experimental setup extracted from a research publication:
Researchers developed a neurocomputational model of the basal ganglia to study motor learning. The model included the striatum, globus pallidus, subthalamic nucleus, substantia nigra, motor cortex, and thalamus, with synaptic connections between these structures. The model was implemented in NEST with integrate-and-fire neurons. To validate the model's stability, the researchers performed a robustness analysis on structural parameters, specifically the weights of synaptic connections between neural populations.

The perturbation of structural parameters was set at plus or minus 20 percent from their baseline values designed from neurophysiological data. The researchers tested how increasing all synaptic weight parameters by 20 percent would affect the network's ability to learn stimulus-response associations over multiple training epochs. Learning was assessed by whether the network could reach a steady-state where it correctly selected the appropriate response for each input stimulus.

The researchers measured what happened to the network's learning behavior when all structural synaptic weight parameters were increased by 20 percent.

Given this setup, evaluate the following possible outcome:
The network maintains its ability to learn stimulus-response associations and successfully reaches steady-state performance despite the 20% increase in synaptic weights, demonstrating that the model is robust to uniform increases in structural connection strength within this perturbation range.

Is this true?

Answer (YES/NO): YES